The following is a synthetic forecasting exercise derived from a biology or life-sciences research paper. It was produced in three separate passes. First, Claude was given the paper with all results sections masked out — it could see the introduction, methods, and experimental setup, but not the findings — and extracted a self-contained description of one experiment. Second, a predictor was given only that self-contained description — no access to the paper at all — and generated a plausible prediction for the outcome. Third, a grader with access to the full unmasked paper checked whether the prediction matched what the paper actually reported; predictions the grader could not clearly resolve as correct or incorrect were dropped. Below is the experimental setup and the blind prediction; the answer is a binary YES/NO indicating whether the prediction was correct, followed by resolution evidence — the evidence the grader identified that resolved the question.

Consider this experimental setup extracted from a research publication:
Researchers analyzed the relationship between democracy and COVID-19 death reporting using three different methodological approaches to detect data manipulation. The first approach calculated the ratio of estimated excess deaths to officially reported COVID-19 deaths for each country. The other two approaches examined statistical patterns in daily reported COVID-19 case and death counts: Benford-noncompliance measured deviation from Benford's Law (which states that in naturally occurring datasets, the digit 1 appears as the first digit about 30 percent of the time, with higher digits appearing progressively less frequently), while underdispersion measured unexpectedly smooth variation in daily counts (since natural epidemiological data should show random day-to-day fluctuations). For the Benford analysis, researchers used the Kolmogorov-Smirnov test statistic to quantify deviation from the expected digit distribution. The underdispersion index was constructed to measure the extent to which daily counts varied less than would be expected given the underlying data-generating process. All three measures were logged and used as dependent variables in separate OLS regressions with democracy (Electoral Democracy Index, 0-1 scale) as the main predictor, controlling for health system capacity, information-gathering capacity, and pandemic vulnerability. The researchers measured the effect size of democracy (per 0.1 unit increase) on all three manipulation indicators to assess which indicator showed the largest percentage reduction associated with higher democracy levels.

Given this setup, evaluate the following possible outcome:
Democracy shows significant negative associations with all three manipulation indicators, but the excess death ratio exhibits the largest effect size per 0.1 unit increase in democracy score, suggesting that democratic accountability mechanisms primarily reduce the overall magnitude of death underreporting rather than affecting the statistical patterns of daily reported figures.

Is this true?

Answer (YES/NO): YES